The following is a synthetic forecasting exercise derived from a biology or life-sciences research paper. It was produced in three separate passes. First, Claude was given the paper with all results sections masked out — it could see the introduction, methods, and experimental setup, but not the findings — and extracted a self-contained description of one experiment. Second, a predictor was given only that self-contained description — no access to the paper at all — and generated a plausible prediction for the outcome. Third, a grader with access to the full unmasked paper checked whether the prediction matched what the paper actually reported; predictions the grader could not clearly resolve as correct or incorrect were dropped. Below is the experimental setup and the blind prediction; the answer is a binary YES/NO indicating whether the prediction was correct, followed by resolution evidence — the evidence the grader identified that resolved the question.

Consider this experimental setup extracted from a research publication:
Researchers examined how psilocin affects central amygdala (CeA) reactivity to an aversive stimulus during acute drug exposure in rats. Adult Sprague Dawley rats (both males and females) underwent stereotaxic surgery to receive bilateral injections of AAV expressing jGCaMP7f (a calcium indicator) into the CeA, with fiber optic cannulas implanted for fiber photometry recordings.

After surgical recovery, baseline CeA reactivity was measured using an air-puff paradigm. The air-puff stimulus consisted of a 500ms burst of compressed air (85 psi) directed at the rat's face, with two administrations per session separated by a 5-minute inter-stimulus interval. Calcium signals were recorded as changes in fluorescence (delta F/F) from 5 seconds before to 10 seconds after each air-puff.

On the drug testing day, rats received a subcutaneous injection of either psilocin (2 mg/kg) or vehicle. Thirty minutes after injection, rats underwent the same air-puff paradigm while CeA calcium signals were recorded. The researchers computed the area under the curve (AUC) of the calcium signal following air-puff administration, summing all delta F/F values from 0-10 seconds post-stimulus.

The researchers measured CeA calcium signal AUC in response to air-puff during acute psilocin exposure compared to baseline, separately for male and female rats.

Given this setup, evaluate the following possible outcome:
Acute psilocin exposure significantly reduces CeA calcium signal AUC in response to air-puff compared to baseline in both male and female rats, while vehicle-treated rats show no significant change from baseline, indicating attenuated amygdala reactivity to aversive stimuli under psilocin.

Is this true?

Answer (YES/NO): NO